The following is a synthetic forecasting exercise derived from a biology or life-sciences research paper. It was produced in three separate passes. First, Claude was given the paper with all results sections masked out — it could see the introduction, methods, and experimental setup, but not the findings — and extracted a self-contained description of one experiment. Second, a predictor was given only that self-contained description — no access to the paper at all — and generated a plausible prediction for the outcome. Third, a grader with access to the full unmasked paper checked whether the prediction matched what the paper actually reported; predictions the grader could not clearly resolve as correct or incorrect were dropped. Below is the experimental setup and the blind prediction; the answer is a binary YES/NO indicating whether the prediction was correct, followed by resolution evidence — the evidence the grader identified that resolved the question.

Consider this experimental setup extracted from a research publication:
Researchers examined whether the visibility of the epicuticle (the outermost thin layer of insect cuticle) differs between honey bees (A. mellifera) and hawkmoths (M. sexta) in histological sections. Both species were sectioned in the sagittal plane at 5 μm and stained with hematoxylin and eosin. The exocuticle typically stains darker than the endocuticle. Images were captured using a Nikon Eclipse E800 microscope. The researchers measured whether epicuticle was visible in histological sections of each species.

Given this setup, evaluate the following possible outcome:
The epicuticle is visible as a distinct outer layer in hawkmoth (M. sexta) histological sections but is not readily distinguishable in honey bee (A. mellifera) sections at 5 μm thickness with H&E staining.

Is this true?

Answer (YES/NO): YES